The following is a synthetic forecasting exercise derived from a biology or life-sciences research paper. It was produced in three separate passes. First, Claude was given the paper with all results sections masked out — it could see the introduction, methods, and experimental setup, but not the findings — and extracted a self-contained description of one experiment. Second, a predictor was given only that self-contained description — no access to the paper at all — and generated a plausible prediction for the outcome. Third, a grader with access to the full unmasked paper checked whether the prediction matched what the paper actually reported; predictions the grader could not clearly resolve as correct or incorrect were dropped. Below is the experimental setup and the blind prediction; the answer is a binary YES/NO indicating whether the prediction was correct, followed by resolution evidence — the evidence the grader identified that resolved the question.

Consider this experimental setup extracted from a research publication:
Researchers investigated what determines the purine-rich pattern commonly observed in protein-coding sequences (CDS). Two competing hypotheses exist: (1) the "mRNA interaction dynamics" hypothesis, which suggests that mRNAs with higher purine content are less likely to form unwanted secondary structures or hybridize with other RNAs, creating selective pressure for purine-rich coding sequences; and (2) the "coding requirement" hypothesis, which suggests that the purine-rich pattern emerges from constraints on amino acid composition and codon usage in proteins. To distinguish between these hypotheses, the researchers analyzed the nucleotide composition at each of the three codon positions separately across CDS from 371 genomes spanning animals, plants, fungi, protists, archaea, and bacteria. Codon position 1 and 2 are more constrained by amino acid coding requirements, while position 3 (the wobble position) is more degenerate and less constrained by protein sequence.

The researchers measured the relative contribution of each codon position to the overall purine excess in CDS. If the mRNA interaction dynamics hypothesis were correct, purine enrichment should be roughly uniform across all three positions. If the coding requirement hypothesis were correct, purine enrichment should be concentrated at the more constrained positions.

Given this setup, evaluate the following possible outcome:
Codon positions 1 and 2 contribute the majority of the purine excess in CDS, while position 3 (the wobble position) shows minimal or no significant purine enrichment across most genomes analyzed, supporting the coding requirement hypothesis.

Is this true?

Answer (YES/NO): NO